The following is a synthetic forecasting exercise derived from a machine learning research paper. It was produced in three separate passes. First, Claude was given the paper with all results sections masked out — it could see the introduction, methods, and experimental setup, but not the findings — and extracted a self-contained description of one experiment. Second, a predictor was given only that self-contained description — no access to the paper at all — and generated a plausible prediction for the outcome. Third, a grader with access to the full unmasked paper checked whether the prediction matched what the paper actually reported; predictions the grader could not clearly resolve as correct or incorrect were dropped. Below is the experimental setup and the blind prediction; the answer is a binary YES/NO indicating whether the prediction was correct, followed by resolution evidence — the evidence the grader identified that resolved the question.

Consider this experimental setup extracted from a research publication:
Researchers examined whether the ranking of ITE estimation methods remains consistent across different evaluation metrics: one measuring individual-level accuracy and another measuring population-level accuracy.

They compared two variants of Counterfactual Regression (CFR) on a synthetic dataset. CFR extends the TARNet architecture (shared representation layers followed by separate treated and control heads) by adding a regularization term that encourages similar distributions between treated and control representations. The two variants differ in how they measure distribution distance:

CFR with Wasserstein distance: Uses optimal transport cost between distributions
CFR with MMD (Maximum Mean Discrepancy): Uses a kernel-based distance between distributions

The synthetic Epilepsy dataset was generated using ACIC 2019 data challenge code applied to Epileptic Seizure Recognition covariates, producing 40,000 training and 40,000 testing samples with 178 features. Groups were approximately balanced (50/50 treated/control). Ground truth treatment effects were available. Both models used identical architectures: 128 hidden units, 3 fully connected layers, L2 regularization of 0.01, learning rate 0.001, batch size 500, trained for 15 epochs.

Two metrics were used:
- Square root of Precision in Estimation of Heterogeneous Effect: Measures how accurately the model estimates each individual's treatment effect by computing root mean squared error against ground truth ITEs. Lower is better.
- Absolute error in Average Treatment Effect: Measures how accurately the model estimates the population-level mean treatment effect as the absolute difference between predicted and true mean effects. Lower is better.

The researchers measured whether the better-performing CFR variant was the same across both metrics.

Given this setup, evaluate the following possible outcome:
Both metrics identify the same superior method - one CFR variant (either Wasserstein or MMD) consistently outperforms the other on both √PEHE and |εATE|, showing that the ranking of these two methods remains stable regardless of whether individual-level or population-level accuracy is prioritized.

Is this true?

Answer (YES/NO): NO